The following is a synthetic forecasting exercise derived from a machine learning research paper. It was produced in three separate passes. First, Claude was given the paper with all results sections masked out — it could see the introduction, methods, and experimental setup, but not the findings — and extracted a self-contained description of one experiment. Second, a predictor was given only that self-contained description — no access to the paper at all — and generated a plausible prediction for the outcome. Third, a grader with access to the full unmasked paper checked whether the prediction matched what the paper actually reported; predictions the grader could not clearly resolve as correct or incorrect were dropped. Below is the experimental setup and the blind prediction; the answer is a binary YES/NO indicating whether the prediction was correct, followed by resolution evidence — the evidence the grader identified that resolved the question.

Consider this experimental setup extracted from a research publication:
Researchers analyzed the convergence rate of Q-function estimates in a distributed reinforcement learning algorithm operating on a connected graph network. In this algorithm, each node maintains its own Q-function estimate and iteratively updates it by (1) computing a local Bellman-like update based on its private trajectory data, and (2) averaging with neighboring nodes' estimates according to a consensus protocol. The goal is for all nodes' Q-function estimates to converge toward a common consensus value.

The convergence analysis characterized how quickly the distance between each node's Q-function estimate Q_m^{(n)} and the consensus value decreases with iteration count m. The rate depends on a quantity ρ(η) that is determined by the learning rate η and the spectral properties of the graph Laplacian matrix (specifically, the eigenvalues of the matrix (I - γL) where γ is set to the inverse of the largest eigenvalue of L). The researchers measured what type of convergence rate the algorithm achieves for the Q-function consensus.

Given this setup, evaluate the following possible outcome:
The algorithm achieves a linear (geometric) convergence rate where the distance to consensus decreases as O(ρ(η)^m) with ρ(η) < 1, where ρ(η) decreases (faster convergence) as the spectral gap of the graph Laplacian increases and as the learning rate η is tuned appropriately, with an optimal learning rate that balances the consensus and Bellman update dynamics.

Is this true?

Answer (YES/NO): NO